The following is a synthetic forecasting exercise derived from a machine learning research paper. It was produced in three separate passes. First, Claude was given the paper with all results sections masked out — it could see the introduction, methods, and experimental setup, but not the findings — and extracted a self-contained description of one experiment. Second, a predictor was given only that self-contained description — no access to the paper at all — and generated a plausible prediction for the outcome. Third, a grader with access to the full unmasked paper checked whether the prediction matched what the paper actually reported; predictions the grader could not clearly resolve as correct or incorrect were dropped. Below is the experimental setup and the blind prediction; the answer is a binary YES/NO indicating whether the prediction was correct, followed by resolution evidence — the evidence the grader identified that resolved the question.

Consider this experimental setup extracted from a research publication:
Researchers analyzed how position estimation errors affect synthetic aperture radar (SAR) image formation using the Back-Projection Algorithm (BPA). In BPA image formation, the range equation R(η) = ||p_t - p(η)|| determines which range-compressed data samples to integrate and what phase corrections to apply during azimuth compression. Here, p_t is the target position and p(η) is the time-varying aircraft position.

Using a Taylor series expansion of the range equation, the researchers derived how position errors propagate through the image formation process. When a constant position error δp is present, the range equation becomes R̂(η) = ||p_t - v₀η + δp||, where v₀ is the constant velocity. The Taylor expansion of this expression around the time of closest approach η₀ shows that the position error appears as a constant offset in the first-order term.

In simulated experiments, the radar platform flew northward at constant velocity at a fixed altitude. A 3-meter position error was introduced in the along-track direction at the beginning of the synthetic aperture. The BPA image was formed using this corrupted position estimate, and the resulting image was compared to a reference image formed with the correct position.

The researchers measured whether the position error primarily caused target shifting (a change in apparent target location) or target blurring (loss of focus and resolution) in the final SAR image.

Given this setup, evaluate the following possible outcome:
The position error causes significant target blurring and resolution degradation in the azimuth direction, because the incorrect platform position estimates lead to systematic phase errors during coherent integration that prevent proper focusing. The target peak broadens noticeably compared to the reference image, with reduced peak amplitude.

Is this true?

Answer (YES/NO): NO